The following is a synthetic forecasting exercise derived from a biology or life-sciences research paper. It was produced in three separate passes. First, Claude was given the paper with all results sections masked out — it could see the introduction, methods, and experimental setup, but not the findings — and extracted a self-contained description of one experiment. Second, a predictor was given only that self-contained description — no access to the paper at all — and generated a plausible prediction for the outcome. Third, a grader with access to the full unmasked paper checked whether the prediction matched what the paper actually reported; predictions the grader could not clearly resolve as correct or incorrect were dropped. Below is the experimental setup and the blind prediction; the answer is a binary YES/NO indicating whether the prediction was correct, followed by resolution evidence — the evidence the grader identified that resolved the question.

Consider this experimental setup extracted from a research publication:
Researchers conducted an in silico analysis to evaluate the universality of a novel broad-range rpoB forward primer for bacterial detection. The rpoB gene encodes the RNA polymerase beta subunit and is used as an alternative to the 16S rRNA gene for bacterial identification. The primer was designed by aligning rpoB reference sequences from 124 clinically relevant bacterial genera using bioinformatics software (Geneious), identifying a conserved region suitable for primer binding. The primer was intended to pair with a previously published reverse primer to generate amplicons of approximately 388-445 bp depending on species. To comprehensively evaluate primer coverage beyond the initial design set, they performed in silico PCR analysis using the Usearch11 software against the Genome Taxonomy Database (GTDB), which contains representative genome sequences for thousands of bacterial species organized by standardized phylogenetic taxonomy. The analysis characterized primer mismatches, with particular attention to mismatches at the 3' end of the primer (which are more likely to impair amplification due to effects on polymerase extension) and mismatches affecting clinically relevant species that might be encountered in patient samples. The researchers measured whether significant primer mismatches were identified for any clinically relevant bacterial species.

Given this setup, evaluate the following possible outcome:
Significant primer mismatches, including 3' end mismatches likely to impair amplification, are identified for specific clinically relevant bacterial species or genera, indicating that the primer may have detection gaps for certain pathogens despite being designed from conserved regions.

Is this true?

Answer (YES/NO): YES